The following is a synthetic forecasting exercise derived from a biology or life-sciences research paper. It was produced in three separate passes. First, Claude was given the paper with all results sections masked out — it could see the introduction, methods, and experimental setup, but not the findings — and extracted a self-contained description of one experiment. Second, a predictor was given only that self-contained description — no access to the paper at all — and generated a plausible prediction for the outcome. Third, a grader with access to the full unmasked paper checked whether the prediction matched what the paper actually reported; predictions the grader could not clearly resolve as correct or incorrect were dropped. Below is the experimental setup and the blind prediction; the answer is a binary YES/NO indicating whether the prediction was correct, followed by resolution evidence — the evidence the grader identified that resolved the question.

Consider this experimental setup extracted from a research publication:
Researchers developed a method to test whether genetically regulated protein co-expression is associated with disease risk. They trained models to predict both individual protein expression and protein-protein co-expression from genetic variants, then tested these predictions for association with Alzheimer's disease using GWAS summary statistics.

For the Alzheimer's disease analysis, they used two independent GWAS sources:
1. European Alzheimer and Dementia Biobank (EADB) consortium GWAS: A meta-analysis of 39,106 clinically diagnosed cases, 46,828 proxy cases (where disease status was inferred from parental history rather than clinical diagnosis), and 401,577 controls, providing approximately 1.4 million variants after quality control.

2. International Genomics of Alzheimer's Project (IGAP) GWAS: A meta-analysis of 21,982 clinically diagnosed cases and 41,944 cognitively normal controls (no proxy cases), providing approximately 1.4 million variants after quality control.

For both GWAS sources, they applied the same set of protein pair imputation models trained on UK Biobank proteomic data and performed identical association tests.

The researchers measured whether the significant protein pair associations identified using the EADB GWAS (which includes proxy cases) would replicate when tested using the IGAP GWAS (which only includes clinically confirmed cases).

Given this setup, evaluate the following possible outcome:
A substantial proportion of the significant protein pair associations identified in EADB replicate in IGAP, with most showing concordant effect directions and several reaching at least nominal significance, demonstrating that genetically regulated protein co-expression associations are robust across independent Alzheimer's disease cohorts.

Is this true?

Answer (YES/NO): NO